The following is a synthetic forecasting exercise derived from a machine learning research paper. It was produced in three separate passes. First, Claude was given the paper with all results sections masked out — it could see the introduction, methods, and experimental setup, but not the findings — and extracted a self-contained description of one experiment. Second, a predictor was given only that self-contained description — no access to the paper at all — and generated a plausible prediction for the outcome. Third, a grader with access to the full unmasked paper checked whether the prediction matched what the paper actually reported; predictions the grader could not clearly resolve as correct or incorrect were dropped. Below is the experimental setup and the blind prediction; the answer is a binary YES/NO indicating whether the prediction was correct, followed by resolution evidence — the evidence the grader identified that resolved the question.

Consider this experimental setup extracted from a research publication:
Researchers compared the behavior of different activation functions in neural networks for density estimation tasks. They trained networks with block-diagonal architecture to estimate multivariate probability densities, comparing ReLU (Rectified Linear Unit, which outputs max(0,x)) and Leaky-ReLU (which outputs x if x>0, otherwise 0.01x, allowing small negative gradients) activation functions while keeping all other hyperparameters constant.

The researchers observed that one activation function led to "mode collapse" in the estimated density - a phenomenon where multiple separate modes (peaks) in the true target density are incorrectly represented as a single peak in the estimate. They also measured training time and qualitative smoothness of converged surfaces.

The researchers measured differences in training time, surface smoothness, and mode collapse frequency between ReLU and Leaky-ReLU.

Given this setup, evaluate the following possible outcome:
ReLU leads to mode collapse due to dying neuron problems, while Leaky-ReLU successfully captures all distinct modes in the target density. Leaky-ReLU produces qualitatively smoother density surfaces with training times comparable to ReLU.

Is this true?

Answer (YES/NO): NO